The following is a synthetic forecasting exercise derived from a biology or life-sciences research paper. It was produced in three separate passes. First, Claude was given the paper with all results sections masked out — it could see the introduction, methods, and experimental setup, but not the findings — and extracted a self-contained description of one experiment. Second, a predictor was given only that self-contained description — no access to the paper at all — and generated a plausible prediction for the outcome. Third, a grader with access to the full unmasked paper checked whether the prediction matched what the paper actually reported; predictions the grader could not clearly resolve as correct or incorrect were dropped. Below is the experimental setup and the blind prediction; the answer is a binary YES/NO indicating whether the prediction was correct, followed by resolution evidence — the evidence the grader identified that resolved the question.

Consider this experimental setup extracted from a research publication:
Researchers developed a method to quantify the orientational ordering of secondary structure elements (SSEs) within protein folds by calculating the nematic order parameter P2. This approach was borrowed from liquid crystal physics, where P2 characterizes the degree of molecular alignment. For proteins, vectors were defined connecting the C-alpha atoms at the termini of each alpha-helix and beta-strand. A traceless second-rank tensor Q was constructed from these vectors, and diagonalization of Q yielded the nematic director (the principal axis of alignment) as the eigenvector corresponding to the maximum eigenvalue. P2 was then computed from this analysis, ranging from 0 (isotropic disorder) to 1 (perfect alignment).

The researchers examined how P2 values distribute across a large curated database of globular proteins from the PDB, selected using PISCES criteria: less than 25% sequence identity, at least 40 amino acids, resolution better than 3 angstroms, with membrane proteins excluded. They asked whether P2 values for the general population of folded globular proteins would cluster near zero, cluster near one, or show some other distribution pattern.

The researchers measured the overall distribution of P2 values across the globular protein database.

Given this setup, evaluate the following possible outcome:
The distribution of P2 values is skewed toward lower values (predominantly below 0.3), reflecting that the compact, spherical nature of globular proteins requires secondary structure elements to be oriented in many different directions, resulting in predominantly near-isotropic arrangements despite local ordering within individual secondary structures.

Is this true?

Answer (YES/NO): NO